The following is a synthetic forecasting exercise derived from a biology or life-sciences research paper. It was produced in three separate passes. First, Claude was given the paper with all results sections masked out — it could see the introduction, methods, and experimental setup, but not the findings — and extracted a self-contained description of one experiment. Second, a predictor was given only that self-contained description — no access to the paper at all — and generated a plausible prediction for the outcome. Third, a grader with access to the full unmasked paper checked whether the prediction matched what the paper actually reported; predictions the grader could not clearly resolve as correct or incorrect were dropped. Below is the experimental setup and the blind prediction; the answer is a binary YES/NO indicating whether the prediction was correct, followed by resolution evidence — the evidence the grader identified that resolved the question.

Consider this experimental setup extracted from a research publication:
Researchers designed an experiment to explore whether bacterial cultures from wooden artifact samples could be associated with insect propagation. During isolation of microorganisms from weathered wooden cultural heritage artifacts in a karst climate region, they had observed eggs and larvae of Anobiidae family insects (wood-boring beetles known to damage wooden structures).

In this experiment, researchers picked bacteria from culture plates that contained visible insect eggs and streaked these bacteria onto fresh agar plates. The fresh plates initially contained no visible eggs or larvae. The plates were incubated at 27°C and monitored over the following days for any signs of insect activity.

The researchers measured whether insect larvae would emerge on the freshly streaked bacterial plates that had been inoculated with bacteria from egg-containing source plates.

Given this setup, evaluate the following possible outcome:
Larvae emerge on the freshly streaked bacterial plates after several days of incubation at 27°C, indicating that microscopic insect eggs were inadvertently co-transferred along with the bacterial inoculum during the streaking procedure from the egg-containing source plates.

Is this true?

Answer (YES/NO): YES